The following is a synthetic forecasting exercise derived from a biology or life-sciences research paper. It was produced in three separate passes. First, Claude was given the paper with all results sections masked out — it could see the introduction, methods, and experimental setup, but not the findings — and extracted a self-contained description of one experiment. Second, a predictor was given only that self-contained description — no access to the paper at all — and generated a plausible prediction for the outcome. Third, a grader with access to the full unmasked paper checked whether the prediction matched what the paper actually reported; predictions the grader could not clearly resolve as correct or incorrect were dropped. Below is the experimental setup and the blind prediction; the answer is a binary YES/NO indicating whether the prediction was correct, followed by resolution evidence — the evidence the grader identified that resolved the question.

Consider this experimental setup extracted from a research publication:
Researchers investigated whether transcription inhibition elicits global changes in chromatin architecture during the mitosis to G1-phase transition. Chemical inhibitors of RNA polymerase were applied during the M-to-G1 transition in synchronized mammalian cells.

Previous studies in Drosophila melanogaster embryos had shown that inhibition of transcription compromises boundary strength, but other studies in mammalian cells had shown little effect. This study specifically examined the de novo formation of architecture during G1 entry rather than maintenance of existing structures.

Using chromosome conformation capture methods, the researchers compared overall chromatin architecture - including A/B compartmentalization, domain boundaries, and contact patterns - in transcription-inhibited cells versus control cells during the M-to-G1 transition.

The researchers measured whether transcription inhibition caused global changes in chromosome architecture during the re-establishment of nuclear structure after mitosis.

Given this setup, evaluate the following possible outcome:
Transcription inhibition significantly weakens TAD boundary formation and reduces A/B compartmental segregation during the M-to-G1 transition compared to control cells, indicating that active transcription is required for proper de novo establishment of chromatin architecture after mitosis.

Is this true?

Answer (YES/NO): NO